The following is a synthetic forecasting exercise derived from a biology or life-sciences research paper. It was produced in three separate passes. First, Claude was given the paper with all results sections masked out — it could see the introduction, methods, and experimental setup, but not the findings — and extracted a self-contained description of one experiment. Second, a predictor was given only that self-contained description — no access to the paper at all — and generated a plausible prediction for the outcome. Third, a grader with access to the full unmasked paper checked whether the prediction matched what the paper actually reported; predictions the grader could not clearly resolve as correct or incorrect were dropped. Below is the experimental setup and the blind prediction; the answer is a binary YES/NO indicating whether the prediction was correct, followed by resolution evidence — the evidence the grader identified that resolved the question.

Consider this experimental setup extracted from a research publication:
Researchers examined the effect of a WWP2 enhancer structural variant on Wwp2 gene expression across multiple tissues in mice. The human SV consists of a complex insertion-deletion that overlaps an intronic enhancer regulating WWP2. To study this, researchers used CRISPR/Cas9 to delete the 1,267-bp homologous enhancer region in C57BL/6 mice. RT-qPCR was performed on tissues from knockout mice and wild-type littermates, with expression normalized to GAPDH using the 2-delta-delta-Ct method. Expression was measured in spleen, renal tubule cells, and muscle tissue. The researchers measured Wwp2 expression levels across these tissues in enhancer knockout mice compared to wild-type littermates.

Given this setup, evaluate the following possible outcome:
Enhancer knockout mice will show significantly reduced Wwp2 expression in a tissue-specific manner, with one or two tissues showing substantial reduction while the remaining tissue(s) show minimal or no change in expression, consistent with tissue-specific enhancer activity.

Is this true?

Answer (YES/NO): NO